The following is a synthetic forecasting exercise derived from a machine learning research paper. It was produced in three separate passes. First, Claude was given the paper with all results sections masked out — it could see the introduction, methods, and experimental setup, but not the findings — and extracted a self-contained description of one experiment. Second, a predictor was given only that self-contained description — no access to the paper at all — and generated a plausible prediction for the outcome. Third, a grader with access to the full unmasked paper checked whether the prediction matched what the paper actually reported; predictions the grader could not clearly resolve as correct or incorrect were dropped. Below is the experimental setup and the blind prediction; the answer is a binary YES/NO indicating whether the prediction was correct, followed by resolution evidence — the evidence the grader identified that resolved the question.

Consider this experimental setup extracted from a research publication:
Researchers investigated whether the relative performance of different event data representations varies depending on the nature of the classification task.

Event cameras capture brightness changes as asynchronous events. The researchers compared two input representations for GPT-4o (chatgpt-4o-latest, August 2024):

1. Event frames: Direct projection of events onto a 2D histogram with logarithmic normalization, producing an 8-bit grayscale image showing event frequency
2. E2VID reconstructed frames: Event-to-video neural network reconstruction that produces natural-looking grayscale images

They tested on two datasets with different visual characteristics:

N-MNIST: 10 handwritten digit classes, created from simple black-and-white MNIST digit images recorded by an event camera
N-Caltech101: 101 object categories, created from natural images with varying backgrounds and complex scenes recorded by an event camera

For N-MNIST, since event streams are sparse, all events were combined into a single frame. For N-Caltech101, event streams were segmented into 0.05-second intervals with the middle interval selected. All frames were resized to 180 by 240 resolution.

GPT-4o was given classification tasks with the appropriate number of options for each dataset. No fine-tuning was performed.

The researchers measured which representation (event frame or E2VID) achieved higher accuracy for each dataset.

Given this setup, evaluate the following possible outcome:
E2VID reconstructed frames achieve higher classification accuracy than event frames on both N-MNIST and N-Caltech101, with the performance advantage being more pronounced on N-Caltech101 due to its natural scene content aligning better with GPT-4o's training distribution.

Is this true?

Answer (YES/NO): NO